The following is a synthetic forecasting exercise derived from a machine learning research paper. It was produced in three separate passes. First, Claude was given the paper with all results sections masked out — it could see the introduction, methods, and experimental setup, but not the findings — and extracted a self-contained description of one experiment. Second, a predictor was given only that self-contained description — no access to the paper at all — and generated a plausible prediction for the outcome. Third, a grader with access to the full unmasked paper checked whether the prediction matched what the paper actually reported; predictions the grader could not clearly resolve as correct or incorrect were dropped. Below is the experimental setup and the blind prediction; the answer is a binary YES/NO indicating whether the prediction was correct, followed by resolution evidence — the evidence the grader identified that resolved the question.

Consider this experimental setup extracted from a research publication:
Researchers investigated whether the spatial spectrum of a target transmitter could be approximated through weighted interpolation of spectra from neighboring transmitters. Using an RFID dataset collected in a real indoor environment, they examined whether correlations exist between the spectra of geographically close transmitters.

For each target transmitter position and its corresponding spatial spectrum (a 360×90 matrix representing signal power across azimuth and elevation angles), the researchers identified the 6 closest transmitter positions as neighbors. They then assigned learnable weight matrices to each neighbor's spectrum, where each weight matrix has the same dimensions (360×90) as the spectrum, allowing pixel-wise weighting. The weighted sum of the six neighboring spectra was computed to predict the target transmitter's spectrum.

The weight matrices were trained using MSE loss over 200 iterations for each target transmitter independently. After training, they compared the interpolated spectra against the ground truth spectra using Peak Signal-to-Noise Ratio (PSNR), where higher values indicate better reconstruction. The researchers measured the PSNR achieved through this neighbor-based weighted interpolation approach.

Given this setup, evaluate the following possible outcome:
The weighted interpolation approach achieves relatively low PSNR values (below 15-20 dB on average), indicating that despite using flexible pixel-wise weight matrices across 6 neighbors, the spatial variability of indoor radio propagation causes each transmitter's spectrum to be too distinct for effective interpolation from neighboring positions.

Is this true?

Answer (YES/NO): NO